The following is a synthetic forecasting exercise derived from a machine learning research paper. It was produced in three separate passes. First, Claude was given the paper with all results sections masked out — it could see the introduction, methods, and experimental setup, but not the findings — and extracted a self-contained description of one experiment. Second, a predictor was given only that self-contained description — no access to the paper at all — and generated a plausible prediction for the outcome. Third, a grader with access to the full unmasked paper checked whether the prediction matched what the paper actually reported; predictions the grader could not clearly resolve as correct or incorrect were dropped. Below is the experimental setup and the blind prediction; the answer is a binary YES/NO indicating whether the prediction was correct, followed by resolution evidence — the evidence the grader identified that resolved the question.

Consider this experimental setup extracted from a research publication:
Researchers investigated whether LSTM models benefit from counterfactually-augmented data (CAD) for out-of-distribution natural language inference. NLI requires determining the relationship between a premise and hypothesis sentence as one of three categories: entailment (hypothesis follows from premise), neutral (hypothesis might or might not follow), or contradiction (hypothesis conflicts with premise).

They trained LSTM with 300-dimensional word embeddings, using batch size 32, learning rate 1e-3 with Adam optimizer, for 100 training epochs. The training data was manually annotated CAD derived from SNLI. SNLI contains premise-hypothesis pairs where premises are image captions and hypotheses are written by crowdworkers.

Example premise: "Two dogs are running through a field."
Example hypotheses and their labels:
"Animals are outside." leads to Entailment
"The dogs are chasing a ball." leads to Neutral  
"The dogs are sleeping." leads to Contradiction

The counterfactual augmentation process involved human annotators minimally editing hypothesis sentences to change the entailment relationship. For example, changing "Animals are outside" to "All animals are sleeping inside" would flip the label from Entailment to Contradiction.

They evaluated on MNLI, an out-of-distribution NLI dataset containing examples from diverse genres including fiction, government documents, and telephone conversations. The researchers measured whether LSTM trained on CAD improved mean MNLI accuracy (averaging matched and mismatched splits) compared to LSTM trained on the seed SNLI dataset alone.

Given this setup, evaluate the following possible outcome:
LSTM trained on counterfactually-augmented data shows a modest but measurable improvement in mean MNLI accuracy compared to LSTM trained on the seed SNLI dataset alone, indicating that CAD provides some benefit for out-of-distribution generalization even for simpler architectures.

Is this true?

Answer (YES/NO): NO